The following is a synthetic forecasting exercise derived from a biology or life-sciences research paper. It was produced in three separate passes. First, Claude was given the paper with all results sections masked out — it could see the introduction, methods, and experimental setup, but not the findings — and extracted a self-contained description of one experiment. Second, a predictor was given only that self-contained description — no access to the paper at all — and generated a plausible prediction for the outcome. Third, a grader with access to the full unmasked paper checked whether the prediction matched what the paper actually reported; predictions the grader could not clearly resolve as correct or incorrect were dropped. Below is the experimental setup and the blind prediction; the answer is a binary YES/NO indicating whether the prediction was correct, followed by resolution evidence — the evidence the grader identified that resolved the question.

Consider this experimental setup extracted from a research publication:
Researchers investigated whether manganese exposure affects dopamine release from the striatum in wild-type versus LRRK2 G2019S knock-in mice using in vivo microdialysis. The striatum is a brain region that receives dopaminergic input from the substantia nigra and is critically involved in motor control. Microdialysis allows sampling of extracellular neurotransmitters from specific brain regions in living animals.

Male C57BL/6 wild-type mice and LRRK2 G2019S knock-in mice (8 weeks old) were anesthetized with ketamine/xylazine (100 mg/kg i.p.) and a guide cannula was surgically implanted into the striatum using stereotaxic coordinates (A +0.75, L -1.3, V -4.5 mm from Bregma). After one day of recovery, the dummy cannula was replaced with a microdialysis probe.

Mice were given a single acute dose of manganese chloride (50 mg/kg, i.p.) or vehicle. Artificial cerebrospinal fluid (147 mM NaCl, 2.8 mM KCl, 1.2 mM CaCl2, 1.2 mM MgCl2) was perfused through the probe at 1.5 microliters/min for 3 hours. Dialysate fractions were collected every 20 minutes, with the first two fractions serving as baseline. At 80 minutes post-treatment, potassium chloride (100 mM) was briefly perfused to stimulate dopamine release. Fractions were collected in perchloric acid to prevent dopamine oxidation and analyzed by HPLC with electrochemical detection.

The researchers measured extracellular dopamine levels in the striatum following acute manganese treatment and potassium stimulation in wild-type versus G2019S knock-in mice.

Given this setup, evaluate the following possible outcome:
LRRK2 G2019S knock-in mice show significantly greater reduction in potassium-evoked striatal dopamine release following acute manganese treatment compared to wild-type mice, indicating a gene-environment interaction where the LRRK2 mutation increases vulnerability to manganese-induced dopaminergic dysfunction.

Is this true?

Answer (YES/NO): YES